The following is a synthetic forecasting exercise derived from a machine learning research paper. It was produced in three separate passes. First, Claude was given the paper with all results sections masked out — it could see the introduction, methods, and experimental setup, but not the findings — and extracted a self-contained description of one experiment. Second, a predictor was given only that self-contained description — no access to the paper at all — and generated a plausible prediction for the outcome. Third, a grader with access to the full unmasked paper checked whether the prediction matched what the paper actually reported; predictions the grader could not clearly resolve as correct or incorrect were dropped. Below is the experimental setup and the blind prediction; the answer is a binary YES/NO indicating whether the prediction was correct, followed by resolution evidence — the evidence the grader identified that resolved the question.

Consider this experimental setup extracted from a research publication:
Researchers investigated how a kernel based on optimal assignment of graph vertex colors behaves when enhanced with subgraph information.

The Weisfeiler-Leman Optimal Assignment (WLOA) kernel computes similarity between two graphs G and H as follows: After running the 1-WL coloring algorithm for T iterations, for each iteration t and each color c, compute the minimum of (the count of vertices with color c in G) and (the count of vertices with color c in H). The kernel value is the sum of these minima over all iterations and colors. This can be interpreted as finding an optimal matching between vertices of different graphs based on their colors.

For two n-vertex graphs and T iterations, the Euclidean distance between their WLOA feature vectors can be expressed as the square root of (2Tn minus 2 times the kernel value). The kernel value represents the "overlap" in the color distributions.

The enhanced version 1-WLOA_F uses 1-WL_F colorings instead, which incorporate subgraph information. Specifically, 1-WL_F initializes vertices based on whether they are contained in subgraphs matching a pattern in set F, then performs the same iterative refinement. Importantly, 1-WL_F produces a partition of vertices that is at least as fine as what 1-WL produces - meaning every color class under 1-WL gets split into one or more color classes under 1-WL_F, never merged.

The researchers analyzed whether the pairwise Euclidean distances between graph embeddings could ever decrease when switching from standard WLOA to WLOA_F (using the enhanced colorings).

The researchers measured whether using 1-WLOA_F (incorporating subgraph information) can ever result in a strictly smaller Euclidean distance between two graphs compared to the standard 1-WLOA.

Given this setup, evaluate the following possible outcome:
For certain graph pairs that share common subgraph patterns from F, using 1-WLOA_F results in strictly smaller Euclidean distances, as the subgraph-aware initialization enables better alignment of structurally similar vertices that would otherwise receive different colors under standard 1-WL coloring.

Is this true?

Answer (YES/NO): NO